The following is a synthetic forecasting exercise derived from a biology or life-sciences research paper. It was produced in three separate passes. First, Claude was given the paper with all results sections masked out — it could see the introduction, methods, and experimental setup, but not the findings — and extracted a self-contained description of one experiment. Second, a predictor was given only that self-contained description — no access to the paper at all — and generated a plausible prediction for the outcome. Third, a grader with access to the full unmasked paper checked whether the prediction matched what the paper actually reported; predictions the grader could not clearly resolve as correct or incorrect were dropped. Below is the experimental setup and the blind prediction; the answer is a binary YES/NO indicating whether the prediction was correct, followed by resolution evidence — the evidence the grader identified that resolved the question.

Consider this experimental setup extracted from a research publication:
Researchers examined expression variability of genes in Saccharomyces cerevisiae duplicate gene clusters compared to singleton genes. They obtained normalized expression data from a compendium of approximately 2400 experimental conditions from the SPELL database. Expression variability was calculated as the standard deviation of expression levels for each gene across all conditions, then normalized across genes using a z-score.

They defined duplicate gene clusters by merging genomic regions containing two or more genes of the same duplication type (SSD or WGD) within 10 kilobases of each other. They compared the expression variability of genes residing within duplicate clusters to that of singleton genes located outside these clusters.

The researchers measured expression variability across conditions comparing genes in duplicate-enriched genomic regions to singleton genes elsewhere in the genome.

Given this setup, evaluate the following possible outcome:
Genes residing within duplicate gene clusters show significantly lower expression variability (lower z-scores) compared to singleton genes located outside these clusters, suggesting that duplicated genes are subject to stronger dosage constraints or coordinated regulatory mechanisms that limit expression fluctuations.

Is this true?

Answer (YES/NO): NO